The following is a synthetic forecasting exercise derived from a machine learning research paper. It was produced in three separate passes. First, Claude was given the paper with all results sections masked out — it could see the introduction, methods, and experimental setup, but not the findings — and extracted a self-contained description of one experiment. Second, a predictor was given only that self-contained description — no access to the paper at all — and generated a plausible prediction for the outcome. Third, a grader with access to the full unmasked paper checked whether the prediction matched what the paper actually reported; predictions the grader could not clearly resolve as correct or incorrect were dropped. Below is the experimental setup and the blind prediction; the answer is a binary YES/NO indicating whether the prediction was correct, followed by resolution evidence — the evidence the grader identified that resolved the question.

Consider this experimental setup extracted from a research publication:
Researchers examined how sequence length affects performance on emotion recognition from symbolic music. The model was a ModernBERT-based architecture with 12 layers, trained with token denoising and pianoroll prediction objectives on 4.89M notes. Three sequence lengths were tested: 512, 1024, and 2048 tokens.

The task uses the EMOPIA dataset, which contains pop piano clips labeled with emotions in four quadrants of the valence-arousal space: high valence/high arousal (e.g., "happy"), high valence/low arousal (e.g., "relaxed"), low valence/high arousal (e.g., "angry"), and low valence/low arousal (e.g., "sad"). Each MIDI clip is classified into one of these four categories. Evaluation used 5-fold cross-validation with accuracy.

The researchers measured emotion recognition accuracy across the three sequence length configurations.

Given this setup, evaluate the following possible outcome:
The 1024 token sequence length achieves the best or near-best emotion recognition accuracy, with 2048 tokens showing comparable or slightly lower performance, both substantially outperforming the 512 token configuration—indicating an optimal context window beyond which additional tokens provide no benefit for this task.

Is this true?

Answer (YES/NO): NO